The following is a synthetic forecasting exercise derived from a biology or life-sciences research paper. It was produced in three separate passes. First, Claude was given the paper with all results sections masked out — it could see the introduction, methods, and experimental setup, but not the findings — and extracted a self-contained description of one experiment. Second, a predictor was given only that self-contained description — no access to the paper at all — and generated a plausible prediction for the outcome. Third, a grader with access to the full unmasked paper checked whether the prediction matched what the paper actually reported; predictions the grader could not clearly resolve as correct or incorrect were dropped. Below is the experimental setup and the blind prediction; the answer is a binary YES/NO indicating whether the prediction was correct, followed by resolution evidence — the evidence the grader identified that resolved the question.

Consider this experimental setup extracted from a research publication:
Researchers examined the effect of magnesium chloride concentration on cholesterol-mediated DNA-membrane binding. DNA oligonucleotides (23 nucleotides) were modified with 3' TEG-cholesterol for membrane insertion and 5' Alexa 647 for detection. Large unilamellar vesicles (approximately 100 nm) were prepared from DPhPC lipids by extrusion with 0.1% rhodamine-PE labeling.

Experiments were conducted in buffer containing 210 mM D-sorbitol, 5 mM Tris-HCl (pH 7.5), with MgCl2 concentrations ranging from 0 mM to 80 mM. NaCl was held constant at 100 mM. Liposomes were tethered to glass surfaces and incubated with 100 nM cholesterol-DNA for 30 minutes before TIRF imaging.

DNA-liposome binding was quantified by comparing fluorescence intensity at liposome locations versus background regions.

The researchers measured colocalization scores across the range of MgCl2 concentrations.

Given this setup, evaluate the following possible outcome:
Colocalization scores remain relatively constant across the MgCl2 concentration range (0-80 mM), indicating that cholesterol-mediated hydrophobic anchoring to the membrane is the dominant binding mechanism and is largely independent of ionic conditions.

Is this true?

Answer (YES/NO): NO